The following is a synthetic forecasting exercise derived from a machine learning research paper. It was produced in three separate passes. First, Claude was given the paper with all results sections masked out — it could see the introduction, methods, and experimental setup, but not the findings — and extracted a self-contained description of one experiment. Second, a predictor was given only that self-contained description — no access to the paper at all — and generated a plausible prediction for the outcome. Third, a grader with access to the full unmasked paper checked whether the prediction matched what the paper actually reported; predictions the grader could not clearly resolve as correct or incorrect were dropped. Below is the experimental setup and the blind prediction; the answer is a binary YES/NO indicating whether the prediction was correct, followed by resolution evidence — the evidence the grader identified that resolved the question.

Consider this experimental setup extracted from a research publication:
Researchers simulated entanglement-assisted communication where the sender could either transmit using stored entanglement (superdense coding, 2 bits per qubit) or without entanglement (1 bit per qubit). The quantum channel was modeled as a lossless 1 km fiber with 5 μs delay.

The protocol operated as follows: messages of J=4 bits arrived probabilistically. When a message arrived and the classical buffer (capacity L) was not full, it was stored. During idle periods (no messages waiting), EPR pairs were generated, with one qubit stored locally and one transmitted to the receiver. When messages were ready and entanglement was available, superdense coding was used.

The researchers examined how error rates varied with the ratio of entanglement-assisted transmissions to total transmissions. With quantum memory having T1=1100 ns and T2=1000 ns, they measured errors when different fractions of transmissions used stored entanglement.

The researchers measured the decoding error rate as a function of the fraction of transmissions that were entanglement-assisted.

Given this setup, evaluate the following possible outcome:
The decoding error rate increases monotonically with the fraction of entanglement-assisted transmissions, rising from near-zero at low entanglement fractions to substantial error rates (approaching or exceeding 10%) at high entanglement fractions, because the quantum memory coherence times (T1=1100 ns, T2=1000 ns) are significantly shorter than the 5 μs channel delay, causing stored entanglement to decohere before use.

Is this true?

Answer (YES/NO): NO